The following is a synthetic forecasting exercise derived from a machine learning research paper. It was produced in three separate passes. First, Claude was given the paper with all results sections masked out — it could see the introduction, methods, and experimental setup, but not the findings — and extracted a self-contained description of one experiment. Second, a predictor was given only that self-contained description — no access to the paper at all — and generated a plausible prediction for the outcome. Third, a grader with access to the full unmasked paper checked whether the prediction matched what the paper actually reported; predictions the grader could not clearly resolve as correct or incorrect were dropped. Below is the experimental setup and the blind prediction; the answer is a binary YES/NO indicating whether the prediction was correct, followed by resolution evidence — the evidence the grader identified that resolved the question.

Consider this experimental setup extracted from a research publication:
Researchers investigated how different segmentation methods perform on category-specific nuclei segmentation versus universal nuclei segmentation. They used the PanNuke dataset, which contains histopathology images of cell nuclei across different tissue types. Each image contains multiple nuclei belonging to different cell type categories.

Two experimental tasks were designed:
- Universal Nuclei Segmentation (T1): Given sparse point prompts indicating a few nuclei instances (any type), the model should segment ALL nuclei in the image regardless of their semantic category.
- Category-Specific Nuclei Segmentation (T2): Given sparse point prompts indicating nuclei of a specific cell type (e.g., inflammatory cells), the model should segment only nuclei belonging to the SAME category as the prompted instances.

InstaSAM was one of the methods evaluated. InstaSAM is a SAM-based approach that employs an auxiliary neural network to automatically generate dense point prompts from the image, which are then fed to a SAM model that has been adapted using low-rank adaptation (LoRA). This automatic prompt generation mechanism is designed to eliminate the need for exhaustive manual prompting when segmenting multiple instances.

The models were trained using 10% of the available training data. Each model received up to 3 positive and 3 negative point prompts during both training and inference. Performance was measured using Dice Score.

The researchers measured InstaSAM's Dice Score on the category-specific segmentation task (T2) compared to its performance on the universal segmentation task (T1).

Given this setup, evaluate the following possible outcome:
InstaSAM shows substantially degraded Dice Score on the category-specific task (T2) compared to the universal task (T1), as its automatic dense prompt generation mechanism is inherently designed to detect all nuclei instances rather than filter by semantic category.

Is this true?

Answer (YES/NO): YES